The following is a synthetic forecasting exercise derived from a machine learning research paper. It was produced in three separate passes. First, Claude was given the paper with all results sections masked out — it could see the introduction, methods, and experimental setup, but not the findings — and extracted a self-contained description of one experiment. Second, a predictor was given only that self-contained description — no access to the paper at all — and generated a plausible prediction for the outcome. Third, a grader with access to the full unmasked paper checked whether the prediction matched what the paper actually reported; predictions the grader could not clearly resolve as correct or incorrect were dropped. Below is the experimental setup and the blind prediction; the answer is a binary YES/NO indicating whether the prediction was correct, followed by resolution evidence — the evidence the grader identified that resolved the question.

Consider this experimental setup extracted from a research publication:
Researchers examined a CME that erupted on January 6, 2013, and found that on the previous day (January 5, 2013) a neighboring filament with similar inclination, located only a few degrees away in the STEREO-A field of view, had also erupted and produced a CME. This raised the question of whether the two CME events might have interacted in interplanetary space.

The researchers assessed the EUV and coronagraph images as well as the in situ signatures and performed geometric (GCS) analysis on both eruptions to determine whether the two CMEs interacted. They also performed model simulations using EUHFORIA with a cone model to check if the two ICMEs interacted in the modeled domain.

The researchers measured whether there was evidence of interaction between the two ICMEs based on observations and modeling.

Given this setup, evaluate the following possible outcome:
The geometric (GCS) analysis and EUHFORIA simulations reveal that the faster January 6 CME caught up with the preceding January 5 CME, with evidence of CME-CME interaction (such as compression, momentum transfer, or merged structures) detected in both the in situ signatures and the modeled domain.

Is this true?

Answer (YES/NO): NO